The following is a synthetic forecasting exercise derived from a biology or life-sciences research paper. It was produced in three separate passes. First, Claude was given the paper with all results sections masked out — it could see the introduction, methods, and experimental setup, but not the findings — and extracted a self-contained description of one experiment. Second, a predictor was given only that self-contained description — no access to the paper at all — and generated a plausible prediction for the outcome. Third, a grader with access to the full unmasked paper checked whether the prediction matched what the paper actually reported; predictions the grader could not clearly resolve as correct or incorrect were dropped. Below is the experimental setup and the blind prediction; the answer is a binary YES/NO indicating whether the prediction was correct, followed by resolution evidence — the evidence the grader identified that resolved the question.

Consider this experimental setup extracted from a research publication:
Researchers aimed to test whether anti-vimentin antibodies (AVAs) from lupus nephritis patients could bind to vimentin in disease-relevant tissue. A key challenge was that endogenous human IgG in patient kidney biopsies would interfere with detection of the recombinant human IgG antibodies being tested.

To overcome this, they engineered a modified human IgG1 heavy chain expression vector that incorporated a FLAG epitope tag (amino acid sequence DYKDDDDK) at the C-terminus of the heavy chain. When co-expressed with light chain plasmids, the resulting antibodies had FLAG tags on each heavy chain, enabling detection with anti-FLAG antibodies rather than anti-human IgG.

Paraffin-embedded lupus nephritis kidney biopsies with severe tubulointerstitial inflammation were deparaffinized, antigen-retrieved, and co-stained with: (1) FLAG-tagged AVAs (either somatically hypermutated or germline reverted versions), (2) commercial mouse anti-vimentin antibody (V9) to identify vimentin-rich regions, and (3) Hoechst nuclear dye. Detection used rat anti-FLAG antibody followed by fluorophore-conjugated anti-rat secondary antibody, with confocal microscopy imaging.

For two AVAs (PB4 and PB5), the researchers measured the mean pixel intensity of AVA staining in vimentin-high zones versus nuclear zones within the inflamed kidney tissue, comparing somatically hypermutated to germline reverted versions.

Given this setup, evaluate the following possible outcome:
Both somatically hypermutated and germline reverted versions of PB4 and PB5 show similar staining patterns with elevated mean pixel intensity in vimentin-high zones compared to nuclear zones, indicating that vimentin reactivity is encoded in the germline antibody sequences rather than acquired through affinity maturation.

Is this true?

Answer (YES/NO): NO